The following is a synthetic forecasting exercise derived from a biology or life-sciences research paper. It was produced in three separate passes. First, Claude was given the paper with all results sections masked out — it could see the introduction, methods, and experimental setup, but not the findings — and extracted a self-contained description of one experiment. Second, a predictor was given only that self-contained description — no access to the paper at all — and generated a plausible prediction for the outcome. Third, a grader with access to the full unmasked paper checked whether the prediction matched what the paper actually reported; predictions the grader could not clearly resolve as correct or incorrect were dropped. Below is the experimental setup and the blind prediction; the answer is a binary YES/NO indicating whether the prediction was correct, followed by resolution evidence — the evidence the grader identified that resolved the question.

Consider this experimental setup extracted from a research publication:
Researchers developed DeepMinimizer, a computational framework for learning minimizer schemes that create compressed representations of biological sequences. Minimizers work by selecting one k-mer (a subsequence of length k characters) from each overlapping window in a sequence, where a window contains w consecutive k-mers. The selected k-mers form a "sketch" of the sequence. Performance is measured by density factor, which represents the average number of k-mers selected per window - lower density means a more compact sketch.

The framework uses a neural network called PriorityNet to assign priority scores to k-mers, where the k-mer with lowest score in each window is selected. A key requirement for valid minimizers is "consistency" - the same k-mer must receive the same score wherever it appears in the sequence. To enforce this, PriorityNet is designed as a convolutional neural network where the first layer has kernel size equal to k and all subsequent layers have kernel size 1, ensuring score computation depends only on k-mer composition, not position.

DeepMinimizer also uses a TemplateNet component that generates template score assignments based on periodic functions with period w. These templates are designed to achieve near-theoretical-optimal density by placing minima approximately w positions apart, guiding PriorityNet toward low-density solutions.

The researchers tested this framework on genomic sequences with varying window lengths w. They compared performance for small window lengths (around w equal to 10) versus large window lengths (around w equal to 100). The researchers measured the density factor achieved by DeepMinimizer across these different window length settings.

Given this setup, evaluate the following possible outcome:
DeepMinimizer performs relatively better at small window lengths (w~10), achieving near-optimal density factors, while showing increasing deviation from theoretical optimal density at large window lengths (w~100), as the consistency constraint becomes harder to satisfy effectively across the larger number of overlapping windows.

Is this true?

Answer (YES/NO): NO